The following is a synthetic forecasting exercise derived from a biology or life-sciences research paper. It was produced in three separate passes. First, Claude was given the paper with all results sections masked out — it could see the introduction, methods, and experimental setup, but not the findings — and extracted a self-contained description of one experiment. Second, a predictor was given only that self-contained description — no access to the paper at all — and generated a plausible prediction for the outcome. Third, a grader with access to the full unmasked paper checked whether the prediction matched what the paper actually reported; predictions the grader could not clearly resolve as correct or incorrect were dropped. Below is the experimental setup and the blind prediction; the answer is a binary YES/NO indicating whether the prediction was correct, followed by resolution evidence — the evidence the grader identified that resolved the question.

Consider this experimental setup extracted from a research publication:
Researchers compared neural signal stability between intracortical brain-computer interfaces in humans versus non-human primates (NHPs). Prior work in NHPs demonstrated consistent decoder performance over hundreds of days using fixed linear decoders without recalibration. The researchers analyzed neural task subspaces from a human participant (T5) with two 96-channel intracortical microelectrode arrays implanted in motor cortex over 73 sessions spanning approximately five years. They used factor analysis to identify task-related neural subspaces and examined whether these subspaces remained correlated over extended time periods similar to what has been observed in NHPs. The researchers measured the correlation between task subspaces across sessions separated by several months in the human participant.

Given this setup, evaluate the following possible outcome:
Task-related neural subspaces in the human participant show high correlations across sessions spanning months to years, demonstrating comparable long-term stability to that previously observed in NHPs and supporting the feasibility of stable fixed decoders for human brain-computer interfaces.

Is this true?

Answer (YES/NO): NO